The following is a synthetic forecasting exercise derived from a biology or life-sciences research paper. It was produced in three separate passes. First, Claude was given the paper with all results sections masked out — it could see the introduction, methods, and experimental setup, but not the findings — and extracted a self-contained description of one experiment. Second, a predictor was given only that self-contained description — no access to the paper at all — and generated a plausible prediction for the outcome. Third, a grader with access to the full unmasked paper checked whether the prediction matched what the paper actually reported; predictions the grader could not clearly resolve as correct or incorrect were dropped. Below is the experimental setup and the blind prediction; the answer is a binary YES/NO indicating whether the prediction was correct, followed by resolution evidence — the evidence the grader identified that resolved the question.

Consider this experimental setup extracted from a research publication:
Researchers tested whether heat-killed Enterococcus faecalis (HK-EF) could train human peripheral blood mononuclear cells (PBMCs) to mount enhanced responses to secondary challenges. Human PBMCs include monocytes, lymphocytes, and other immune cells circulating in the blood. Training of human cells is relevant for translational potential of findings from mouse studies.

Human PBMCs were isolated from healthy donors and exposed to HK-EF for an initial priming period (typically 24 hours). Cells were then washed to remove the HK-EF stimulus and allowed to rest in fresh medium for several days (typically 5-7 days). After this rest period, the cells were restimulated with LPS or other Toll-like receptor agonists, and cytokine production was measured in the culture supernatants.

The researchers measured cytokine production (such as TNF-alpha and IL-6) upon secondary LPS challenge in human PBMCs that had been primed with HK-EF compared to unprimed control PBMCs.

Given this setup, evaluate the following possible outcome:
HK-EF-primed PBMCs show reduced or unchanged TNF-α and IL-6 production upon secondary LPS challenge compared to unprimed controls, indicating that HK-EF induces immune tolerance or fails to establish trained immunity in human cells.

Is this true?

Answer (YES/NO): NO